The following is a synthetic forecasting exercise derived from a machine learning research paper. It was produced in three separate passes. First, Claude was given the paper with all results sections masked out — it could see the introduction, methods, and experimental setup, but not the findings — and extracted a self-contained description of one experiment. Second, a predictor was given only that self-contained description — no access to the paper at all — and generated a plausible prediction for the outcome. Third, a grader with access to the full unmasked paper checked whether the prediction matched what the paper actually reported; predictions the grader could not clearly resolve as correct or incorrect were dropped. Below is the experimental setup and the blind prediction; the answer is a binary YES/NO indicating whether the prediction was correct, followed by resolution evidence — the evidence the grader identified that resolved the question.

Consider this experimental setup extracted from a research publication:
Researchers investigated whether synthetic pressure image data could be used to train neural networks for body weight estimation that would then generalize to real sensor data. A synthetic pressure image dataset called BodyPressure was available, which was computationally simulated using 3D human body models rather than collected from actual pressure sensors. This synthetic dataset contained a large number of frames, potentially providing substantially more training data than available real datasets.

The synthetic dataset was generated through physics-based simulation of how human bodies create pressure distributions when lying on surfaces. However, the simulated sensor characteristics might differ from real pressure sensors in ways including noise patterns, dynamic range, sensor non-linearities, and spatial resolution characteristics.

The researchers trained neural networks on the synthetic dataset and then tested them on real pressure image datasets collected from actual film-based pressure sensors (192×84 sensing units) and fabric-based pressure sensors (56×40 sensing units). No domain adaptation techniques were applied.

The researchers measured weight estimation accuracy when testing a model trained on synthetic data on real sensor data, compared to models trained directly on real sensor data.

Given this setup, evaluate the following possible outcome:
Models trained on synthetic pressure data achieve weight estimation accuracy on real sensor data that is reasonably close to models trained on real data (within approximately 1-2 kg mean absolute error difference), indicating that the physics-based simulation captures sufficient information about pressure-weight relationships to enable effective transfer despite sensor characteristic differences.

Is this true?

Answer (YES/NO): NO